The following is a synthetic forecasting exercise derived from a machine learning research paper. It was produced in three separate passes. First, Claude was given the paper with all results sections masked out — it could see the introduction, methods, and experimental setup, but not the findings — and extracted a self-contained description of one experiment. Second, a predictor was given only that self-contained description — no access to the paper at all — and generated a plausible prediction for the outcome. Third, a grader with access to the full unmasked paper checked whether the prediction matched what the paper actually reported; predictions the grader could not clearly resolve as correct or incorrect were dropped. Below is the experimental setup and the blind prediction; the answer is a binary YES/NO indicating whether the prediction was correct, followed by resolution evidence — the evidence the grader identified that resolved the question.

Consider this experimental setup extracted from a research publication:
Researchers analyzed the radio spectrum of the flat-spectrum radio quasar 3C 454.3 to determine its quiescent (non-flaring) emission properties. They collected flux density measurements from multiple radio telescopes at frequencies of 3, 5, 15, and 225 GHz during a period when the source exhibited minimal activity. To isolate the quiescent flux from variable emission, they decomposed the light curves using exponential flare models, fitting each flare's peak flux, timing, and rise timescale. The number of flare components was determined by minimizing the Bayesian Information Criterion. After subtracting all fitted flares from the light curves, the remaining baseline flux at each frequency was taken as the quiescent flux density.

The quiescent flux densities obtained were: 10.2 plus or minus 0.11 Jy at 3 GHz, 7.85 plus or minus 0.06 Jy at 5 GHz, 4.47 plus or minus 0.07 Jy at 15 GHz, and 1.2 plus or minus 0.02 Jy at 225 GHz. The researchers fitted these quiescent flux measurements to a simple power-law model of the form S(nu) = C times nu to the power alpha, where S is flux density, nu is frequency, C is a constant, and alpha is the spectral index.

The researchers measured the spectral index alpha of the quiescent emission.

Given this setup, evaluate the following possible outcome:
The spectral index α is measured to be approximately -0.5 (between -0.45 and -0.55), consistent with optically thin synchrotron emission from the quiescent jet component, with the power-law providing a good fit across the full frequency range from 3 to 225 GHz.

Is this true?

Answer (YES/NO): YES